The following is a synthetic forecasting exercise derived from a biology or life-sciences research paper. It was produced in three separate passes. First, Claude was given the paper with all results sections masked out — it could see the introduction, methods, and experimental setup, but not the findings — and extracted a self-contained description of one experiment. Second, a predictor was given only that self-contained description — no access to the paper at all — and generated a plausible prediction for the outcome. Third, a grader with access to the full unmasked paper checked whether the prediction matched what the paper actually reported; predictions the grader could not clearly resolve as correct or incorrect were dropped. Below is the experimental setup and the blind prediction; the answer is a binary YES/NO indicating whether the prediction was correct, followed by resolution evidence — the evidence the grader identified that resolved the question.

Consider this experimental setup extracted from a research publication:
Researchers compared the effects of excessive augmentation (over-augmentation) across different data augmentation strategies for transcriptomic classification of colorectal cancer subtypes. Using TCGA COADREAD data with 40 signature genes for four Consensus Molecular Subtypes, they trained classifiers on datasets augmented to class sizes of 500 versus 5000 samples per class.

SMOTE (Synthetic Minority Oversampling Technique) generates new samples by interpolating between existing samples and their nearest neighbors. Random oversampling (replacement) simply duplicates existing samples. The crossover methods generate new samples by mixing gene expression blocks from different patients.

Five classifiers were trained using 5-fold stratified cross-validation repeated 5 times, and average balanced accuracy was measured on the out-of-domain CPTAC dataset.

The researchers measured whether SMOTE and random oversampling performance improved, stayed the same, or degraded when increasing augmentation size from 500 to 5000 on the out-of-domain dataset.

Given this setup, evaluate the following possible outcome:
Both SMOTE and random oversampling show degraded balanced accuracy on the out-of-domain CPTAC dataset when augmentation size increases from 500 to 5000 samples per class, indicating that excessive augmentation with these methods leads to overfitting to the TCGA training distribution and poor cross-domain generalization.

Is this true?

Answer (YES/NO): NO